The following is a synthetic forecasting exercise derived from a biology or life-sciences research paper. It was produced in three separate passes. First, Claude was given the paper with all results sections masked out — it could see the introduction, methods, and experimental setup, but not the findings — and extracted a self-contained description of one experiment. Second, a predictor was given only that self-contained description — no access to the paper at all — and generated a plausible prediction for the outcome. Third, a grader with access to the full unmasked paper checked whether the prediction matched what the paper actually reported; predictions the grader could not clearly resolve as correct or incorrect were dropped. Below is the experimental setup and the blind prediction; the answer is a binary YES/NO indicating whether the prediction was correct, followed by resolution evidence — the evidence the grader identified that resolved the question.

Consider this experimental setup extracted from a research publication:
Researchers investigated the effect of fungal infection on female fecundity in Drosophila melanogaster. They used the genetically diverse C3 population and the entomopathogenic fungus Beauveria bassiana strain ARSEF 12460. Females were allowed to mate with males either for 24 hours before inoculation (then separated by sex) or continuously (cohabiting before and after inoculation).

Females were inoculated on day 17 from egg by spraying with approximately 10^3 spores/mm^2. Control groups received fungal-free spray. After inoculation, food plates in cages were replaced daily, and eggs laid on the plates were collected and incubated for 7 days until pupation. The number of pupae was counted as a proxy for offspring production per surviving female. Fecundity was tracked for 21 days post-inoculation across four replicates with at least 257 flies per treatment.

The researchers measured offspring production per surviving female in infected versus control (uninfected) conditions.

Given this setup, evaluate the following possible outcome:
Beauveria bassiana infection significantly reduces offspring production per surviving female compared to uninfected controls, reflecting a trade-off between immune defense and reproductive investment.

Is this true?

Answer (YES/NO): YES